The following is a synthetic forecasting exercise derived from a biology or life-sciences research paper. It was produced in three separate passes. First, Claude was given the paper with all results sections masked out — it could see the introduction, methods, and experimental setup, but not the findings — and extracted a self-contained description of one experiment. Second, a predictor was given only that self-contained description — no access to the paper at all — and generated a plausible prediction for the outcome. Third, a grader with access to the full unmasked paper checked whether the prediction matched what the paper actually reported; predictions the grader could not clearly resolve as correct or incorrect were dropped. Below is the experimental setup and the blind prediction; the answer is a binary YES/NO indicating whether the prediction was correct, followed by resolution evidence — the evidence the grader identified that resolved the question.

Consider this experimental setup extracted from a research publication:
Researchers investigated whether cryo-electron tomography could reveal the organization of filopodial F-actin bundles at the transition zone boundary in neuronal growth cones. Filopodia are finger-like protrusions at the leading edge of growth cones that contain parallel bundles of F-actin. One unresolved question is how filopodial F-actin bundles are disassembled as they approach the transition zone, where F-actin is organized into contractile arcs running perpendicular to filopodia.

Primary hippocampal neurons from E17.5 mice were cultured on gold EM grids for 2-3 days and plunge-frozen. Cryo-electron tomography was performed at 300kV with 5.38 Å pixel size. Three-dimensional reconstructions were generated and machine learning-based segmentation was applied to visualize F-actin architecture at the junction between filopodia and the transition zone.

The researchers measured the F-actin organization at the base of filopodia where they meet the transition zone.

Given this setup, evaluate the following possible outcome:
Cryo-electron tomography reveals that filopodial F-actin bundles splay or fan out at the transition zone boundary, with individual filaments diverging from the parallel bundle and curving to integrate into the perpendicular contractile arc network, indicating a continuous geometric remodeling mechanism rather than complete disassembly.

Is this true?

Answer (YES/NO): YES